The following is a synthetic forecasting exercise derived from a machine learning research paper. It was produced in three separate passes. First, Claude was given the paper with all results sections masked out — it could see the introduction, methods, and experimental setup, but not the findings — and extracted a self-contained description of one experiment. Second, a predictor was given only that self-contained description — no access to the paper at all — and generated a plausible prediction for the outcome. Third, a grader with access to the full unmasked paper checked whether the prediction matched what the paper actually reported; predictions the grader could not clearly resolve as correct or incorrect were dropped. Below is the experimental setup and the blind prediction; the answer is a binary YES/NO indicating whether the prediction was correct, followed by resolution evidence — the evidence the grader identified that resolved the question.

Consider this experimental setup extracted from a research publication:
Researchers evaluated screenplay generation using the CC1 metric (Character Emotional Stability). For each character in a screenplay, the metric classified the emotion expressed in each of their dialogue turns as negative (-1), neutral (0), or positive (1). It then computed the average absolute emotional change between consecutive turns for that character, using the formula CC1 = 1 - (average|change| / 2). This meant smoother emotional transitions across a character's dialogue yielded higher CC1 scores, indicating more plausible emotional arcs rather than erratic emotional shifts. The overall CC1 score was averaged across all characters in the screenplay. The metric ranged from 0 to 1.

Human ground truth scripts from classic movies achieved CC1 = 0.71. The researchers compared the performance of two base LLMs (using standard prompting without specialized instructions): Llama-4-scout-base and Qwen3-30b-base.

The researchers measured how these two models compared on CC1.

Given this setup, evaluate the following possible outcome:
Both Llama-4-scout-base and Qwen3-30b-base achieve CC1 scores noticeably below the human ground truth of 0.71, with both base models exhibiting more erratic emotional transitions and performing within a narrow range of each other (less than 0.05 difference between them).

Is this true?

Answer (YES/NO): NO